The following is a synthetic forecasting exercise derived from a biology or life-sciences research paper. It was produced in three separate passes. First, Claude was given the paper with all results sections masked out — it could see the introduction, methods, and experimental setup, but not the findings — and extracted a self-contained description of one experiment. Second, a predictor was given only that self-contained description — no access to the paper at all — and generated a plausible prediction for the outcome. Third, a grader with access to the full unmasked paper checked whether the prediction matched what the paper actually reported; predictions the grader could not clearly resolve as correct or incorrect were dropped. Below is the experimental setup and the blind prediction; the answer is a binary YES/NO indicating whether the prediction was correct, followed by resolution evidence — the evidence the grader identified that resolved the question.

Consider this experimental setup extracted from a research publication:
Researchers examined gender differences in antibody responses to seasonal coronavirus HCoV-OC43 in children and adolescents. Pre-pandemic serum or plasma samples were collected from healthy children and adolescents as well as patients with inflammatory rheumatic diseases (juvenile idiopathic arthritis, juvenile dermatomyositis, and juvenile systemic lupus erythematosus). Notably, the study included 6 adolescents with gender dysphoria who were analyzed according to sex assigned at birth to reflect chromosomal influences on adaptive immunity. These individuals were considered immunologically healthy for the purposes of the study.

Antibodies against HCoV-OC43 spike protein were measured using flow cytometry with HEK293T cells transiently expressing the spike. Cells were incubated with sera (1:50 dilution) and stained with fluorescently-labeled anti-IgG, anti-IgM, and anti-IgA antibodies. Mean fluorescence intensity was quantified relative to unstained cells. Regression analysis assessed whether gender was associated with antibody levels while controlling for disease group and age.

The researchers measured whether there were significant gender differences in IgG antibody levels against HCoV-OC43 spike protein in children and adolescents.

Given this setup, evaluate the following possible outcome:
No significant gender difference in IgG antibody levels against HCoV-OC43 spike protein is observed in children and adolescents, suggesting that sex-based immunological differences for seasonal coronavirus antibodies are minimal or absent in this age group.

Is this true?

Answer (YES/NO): NO